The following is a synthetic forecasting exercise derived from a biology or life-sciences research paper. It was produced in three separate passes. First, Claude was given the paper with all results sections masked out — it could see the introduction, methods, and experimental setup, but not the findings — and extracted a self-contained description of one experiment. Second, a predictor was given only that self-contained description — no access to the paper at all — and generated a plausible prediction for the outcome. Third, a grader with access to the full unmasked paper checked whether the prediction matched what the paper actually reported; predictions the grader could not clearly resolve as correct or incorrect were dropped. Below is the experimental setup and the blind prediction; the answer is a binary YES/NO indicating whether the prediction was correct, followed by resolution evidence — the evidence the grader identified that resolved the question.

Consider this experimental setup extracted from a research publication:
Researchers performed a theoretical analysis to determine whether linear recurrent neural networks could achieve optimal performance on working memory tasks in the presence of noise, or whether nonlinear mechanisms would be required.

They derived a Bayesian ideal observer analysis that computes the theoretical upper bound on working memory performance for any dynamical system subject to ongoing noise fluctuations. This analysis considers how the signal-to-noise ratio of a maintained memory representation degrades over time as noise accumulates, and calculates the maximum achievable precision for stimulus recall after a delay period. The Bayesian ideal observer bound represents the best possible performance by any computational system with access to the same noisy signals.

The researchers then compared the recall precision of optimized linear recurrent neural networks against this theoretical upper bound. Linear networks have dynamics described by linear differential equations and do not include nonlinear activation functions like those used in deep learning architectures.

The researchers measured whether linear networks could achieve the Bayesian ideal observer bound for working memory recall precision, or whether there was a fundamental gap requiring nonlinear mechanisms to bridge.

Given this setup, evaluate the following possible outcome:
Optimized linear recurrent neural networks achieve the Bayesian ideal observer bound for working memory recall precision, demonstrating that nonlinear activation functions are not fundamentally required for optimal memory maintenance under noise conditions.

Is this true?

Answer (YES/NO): YES